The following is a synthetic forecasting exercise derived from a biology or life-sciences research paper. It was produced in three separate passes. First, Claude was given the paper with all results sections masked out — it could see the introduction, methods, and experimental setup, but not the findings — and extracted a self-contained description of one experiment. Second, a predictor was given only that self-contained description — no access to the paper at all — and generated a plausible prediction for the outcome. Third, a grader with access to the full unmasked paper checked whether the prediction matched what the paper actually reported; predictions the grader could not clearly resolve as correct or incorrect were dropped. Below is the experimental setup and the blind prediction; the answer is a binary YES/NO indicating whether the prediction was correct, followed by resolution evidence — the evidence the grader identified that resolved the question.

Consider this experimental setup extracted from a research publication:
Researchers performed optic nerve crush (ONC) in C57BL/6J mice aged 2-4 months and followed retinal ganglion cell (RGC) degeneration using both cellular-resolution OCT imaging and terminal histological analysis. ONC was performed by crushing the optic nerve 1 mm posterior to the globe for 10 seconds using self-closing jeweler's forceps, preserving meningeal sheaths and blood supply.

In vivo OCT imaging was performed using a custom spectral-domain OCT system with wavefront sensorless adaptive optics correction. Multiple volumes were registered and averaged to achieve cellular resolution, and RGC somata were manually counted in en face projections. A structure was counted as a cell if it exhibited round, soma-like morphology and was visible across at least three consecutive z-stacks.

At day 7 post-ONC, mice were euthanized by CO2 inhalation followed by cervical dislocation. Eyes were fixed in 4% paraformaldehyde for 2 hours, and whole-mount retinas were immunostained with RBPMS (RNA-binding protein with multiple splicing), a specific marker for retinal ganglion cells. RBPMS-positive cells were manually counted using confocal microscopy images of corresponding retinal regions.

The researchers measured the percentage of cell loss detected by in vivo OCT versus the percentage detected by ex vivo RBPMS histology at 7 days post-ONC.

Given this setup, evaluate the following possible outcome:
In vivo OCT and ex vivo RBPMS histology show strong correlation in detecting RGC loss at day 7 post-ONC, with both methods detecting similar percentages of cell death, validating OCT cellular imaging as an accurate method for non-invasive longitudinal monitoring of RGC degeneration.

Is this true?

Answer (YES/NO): YES